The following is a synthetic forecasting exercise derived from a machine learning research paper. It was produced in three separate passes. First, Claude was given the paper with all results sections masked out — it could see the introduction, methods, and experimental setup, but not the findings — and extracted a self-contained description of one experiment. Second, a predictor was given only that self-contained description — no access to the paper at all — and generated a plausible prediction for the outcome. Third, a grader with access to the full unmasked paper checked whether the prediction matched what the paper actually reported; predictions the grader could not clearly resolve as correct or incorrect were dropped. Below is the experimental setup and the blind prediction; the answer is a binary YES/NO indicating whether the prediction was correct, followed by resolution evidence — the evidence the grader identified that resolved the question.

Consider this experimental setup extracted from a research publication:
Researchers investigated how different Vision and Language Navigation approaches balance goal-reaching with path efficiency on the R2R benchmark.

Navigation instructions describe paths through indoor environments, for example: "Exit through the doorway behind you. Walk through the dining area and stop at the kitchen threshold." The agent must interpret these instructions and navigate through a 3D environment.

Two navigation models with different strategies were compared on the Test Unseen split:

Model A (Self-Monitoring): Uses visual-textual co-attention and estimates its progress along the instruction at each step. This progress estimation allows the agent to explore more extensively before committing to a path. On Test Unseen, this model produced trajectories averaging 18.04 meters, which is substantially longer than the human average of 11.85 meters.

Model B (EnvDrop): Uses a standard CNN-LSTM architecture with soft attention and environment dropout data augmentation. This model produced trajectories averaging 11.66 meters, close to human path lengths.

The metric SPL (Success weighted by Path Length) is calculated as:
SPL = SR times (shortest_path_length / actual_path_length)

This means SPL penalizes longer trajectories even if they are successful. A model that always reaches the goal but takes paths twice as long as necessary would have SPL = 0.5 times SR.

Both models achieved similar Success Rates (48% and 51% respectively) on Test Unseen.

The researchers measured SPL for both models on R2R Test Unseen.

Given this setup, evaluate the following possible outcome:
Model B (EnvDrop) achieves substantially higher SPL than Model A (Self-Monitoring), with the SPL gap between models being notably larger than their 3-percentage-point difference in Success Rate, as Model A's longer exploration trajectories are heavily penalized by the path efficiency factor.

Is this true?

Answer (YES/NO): YES